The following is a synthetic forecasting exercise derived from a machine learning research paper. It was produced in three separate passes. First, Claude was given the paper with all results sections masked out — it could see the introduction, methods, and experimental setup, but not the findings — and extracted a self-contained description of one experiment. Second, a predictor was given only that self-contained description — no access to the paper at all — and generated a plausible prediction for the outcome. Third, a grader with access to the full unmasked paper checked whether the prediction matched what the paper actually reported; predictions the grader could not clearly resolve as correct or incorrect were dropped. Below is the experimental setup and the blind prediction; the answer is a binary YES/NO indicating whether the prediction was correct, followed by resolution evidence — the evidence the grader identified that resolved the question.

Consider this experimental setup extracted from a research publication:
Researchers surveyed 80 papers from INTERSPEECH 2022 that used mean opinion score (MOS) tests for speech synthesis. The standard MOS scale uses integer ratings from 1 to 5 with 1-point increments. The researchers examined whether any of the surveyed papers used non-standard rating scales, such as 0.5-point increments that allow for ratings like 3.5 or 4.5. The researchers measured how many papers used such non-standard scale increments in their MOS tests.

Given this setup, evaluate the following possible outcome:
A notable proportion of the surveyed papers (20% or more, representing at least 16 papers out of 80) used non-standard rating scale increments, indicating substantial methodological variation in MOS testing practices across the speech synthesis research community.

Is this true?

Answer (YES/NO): NO